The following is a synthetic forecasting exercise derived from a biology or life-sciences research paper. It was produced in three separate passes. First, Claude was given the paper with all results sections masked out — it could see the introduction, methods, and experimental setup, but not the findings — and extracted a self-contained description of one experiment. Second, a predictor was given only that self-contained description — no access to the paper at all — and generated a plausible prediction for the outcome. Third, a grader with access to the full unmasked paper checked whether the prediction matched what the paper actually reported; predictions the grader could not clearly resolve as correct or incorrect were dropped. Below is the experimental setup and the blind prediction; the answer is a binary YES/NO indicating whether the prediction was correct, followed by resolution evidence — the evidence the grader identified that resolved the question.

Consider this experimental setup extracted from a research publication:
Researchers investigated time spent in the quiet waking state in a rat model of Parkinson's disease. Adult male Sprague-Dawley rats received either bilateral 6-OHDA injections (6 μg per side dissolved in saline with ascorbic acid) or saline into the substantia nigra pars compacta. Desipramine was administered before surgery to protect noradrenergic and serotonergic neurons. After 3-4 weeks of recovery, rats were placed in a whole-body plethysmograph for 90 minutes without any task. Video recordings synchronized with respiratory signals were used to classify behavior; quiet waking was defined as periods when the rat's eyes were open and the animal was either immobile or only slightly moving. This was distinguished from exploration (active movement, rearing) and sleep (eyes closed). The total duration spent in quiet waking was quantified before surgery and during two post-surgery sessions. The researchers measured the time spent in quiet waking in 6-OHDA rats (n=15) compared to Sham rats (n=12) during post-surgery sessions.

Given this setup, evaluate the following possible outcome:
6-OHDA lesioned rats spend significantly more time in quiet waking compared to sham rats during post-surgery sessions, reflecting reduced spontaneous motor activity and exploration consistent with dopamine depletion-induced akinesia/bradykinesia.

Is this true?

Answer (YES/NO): NO